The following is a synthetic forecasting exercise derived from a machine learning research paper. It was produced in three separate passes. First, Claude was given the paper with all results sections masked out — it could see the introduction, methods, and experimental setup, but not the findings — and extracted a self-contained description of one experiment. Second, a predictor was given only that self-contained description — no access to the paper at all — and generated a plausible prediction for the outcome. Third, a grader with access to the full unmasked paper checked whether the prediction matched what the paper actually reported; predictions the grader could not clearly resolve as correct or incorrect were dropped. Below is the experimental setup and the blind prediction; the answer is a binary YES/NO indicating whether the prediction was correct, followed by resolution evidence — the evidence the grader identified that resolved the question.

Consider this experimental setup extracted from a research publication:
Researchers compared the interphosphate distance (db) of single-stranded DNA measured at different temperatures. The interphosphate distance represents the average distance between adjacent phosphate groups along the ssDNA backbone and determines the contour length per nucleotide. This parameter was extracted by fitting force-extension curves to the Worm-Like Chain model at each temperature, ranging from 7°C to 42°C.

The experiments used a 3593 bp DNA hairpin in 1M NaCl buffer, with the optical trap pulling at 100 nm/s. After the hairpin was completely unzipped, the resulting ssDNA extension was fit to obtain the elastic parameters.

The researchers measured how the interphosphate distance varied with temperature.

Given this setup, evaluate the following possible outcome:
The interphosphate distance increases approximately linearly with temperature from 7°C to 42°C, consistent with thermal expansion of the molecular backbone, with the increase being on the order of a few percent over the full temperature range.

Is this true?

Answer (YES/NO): YES